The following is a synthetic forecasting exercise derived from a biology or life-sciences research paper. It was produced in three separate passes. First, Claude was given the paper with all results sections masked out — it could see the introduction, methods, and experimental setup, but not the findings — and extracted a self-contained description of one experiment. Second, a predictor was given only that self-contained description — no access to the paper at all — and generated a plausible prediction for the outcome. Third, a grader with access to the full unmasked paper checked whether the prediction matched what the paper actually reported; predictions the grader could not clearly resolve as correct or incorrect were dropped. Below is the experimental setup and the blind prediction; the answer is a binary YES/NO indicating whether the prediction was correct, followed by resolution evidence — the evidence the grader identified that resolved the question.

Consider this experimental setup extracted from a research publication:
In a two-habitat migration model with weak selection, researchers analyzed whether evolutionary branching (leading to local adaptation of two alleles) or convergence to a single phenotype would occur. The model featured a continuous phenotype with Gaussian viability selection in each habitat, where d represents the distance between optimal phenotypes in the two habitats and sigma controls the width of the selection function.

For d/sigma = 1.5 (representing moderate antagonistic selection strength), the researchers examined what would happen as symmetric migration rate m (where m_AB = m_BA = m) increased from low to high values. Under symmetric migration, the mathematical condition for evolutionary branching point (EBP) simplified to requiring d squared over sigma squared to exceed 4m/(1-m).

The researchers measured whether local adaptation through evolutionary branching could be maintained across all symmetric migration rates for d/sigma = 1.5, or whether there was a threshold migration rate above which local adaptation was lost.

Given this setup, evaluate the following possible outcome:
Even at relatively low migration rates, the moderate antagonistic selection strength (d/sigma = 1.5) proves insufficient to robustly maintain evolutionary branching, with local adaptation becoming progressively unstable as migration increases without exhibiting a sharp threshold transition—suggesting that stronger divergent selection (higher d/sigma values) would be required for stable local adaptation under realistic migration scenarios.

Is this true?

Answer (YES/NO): NO